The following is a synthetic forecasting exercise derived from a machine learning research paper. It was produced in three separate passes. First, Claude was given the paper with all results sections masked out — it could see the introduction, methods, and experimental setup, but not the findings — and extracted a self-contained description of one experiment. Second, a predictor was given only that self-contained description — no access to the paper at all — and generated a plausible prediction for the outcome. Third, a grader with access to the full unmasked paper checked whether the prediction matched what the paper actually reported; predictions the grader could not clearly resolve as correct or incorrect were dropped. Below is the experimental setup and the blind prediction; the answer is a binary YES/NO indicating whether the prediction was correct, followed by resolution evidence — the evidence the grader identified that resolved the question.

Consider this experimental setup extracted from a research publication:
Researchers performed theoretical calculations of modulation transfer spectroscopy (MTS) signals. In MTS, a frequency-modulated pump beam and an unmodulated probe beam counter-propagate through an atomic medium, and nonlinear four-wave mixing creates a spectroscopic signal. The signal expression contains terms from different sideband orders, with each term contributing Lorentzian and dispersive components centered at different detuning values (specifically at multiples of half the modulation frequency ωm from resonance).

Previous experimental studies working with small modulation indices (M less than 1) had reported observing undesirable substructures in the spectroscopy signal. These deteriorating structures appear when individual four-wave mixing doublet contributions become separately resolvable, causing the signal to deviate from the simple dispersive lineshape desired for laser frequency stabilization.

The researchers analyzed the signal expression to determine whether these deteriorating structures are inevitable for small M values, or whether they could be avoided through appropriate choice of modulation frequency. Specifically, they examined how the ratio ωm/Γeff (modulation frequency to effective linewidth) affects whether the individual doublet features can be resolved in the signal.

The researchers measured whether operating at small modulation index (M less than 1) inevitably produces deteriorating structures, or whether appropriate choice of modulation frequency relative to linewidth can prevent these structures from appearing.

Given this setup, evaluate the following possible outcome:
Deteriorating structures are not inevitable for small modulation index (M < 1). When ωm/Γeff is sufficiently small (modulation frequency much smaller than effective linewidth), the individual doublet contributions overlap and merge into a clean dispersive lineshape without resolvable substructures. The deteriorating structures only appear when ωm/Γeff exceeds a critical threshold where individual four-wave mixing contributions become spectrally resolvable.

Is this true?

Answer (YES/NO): YES